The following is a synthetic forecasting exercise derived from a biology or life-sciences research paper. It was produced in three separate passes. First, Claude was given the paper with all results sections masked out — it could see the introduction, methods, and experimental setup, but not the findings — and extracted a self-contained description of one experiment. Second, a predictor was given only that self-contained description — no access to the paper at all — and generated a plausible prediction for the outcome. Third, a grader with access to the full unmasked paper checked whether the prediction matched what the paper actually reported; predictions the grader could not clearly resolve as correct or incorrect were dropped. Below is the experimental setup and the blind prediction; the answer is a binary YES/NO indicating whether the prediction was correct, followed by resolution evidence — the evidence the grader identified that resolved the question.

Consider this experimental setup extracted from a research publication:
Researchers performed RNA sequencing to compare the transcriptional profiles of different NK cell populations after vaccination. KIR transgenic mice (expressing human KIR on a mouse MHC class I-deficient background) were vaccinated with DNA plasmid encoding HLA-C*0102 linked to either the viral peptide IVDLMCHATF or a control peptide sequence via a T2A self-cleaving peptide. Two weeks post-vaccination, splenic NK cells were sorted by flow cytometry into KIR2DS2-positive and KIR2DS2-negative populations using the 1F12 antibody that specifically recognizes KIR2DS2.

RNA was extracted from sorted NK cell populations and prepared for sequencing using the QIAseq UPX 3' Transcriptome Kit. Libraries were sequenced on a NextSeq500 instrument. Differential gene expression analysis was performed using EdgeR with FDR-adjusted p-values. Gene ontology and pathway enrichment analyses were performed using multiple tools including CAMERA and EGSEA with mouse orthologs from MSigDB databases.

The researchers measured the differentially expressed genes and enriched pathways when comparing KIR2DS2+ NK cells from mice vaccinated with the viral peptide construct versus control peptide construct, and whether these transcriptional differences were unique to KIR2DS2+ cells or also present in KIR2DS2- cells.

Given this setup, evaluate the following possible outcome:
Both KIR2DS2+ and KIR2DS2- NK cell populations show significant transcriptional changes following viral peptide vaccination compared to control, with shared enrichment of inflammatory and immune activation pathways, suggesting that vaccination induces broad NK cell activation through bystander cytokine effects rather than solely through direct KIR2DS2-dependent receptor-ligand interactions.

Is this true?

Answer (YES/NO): NO